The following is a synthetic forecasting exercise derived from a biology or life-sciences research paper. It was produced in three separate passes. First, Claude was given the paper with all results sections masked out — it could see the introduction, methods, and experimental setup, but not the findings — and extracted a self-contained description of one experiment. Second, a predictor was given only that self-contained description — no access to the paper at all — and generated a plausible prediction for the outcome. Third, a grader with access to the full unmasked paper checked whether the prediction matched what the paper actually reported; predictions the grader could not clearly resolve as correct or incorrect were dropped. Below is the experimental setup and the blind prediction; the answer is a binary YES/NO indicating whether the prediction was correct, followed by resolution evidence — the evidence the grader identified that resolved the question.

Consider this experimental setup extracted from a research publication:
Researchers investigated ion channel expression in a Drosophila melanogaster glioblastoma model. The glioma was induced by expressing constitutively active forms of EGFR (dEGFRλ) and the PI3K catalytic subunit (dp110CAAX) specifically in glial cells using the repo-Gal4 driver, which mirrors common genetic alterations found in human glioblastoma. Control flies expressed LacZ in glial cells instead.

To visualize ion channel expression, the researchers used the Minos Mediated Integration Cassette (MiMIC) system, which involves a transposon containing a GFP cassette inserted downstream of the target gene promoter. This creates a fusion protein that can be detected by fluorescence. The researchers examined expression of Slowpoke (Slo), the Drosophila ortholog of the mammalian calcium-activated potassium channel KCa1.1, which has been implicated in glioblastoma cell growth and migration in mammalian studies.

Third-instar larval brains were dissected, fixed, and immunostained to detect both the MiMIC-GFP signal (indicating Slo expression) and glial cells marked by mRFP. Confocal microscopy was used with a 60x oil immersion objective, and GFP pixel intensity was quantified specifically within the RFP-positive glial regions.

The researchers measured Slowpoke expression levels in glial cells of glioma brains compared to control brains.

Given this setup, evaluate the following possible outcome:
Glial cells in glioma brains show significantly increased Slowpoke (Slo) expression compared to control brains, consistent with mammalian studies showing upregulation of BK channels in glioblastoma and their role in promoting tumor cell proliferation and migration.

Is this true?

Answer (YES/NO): NO